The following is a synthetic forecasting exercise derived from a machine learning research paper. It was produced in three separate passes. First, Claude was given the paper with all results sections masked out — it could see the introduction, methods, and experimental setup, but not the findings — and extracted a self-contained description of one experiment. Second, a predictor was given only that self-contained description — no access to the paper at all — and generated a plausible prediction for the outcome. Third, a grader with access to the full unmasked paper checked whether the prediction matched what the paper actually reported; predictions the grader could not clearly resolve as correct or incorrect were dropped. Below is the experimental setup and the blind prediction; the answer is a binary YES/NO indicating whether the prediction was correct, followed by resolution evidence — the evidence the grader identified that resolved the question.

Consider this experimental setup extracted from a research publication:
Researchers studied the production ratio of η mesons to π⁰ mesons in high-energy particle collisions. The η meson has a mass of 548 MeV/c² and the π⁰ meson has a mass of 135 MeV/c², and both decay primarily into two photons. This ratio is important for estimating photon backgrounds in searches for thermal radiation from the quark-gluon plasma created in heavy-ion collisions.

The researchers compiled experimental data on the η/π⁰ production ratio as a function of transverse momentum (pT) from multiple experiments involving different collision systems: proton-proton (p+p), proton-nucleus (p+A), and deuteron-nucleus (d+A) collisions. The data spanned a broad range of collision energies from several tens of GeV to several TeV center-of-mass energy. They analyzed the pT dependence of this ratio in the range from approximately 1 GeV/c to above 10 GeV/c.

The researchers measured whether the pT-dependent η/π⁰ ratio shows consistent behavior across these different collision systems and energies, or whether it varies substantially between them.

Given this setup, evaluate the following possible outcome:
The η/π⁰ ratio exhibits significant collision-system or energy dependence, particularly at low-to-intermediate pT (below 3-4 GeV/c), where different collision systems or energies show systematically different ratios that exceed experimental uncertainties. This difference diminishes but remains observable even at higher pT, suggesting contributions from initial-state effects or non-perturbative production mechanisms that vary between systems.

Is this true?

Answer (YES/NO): NO